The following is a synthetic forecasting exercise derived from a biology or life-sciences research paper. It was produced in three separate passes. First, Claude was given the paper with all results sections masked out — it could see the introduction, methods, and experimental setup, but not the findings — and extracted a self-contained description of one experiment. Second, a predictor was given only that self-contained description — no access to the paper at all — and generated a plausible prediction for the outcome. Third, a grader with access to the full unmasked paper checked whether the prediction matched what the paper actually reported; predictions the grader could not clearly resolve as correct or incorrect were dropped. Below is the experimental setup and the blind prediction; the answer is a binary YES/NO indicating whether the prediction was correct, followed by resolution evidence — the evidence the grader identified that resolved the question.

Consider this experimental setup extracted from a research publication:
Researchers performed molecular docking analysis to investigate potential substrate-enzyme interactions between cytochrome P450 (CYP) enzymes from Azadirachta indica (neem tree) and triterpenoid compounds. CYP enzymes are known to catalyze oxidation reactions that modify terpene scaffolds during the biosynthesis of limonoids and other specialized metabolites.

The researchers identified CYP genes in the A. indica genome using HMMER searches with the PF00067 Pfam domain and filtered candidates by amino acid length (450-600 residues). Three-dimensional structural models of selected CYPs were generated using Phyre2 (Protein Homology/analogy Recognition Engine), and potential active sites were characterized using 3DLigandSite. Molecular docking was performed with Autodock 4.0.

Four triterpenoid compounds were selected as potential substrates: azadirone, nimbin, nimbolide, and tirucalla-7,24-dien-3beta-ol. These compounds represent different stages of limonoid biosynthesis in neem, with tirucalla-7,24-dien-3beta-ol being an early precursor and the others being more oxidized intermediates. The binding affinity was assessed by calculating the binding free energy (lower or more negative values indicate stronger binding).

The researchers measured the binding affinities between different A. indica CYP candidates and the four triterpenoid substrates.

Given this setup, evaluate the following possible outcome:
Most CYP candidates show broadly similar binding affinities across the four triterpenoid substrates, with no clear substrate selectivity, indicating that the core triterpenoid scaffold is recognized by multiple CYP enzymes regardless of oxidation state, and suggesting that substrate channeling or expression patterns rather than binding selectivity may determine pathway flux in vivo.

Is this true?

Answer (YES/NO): NO